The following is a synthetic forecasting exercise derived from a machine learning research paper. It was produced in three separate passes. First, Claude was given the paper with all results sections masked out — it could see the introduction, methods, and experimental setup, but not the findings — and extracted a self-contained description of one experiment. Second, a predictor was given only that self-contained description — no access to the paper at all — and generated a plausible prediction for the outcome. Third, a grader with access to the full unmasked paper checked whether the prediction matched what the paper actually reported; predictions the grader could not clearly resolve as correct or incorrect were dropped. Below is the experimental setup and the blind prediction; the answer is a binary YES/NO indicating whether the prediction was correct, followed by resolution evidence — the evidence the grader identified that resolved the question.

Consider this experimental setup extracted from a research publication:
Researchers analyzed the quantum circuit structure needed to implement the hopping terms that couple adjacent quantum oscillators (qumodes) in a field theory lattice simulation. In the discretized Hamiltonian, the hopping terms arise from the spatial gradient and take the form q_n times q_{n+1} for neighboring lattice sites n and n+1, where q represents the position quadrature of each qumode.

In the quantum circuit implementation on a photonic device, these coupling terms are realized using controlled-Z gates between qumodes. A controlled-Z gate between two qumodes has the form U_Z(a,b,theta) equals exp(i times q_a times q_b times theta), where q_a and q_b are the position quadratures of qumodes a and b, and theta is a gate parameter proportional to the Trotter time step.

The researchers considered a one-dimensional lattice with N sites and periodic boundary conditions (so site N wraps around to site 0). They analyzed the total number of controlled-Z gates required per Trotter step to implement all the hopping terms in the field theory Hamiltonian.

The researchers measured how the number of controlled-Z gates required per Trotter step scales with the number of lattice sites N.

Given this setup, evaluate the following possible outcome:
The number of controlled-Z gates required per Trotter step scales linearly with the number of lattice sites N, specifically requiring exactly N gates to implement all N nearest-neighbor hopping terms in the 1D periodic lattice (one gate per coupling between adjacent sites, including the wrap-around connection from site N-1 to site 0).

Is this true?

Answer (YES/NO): YES